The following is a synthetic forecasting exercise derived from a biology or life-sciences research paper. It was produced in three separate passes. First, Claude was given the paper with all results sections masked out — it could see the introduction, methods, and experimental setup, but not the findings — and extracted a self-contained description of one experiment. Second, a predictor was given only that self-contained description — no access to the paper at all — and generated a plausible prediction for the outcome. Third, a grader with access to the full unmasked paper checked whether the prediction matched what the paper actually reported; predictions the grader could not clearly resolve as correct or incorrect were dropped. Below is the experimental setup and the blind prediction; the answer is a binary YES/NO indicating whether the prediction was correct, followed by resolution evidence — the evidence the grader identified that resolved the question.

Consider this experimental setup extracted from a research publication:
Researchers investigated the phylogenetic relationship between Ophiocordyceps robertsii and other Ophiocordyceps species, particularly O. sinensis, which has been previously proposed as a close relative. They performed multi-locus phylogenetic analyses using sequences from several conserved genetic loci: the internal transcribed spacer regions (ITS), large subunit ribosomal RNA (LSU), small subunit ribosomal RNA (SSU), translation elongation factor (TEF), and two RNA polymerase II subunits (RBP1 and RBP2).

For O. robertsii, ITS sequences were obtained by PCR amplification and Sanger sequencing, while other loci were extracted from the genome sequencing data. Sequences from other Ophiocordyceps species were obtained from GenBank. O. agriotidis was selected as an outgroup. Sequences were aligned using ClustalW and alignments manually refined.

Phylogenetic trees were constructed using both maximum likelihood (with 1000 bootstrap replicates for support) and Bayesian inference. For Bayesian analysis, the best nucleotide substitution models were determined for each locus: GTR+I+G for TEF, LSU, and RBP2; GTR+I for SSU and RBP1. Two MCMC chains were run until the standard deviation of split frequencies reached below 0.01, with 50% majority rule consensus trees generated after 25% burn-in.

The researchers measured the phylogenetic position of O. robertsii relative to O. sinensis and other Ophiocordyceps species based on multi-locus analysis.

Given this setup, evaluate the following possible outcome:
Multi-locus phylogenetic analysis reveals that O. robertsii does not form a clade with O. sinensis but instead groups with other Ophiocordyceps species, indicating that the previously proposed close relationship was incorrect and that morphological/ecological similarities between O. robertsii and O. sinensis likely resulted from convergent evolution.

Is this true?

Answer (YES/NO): NO